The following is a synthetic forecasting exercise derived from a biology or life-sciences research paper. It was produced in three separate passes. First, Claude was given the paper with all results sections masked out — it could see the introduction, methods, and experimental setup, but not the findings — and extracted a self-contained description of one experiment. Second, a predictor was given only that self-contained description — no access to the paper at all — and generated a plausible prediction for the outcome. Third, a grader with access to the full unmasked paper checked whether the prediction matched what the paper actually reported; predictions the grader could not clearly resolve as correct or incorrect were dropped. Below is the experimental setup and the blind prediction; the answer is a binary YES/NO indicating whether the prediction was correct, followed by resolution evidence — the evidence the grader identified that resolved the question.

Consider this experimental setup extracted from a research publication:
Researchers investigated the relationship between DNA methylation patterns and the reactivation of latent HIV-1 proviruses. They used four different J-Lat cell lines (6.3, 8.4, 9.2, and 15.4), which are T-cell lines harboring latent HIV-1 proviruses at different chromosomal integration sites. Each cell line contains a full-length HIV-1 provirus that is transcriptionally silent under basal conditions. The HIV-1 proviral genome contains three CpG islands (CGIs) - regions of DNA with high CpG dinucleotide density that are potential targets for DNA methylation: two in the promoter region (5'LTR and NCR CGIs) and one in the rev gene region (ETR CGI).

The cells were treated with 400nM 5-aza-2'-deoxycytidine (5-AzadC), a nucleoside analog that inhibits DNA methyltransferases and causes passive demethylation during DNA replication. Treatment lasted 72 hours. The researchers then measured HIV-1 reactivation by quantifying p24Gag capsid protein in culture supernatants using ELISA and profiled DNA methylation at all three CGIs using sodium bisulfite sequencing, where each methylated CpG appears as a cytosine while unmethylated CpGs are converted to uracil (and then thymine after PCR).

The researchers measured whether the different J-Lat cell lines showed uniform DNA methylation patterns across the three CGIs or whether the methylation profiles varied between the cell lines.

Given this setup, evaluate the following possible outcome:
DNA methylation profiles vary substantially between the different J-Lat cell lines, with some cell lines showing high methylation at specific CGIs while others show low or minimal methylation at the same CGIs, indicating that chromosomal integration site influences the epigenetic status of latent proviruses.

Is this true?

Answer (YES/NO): NO